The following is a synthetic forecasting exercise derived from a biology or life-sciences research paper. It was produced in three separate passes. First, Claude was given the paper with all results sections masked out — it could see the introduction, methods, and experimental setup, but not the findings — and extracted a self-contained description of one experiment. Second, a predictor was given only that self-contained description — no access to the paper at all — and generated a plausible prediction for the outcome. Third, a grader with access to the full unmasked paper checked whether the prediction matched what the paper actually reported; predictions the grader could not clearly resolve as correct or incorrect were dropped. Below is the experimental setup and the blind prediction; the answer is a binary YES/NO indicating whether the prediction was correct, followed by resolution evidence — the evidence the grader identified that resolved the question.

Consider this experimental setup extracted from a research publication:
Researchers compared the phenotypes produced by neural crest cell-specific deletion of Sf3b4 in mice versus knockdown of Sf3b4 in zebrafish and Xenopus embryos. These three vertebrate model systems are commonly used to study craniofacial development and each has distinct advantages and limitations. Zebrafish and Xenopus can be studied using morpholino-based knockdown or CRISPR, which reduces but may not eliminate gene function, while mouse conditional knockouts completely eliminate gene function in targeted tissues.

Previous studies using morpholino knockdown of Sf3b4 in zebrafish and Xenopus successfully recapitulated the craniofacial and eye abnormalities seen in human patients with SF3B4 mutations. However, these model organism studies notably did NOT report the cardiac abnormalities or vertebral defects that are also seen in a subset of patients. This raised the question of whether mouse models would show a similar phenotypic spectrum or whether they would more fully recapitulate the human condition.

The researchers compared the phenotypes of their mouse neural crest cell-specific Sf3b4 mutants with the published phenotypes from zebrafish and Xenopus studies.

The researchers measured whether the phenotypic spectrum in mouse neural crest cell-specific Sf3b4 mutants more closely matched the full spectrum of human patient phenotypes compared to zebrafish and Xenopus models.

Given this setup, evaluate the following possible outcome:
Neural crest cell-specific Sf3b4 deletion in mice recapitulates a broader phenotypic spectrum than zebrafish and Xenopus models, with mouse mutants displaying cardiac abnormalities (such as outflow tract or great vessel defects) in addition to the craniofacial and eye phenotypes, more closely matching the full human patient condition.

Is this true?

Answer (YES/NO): YES